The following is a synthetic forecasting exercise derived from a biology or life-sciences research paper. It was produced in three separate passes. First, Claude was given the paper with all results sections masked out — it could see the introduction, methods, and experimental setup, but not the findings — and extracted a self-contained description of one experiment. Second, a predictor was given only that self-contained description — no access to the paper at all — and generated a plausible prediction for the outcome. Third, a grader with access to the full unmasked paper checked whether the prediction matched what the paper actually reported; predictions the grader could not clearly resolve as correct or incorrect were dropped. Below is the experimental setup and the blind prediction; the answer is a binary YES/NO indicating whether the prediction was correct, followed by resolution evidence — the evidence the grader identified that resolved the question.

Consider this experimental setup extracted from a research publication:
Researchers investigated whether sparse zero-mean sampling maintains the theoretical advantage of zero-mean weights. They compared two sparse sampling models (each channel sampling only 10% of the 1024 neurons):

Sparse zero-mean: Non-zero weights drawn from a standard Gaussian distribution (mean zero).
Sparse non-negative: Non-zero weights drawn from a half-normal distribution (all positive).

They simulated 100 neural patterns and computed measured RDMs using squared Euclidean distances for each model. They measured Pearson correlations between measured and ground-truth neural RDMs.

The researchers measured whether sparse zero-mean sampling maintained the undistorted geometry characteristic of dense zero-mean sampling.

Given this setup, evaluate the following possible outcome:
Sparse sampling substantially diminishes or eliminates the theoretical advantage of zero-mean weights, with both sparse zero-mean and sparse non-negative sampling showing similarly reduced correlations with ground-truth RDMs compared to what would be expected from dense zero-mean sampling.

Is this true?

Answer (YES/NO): NO